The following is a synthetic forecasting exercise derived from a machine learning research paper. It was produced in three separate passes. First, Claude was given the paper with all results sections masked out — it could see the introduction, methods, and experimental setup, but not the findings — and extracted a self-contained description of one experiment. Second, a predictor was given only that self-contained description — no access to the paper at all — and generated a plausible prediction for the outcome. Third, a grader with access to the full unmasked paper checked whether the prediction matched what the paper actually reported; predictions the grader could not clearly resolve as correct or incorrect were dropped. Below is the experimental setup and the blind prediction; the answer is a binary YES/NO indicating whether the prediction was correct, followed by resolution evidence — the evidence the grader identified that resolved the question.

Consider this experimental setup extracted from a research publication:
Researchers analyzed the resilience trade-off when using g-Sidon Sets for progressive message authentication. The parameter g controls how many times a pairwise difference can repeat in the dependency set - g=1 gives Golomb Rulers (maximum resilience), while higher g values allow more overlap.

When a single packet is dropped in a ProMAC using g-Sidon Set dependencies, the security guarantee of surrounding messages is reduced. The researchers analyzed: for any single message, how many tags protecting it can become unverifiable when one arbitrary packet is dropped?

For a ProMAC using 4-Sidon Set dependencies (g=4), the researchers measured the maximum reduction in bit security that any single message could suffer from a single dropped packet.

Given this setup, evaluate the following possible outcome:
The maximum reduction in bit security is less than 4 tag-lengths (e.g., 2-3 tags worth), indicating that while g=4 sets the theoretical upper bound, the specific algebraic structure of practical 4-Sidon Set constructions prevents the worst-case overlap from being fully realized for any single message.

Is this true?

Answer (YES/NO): NO